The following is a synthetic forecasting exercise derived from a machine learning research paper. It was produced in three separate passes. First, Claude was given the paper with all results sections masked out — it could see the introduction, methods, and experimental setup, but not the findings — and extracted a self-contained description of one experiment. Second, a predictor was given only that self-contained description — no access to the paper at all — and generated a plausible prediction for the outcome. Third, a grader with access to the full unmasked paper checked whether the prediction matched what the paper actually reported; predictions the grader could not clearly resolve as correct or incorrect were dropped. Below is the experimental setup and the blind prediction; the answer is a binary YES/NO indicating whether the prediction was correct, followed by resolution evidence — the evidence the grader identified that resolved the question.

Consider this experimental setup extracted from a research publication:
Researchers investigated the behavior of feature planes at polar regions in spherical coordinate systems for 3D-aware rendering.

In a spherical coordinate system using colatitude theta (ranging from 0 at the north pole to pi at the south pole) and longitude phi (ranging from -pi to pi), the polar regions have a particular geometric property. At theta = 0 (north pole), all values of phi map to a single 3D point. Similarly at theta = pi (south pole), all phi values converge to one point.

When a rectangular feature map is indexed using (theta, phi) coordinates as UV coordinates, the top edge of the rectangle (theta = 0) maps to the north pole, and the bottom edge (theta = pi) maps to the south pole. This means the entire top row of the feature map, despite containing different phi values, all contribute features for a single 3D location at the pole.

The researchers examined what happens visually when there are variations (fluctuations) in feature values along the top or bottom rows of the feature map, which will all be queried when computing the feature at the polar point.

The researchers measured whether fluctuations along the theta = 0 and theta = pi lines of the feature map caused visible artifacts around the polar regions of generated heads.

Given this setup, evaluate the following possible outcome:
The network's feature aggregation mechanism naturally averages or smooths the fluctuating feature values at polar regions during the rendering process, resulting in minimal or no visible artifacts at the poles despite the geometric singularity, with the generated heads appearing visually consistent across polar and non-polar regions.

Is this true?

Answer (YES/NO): NO